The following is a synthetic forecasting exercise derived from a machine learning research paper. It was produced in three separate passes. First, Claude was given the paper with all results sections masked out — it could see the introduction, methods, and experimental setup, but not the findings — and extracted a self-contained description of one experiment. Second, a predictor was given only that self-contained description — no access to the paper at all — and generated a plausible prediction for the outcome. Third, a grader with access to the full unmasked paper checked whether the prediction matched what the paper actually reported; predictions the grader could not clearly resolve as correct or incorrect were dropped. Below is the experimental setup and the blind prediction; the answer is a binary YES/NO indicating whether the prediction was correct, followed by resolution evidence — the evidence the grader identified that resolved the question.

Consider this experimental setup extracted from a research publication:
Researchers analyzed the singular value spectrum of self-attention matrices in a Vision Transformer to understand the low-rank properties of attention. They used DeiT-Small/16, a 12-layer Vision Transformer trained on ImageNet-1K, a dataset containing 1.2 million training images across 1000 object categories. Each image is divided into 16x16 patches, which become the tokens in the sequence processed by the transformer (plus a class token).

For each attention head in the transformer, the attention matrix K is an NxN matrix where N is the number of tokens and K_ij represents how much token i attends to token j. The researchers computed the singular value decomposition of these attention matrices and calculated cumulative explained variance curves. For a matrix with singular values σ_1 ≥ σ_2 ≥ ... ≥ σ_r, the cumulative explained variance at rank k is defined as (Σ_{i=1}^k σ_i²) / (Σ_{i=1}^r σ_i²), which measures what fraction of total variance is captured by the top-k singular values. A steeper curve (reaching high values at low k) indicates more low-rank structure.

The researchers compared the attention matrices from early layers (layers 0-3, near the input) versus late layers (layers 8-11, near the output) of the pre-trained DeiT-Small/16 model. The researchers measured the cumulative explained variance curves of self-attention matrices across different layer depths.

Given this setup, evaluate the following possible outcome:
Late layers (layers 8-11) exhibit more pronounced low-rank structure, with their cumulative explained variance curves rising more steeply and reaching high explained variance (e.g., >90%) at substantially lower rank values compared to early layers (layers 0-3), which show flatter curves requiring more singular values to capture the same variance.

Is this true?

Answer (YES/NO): YES